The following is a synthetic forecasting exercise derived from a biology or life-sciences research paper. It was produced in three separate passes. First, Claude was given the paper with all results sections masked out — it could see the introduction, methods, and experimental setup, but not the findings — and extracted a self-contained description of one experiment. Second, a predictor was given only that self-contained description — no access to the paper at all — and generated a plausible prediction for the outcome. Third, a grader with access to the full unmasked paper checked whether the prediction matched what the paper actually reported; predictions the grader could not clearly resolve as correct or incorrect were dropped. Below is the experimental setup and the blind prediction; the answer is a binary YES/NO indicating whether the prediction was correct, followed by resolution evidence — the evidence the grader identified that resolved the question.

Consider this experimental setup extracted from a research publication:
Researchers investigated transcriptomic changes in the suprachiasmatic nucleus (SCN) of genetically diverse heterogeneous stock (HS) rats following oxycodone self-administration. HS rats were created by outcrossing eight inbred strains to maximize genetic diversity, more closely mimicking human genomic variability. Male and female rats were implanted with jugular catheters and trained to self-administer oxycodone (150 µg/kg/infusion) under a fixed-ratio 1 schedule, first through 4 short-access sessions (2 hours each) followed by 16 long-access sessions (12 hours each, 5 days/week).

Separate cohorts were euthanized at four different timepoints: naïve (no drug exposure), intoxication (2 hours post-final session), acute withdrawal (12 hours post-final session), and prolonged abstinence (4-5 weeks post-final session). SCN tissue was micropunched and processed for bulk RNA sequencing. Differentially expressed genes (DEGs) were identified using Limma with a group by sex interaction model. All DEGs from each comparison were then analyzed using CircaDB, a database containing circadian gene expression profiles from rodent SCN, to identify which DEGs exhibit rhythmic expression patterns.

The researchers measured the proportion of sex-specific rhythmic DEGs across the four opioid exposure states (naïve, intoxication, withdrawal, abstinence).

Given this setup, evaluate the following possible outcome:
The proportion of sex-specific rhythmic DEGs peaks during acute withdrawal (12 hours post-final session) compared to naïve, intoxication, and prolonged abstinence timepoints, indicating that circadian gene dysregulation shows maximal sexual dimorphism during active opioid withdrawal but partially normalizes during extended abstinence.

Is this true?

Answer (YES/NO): NO